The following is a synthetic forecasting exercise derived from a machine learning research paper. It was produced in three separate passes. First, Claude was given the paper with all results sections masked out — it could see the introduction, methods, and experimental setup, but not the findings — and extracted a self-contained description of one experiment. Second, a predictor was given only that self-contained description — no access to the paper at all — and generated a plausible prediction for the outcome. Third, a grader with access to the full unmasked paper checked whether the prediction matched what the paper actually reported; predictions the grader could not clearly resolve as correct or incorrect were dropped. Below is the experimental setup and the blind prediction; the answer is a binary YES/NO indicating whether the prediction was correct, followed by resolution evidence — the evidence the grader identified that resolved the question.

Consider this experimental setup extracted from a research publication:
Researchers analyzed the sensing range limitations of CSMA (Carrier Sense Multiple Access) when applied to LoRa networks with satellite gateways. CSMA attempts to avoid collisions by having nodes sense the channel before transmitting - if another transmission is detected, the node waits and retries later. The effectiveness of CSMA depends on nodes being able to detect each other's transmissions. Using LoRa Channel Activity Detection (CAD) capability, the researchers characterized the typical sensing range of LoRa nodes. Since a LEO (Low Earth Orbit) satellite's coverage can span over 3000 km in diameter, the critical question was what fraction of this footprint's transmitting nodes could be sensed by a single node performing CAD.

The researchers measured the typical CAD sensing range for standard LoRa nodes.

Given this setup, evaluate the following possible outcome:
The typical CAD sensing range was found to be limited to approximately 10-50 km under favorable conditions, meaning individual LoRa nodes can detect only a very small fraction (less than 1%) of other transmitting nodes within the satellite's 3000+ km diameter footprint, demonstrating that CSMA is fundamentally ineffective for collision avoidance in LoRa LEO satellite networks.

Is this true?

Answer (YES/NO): NO